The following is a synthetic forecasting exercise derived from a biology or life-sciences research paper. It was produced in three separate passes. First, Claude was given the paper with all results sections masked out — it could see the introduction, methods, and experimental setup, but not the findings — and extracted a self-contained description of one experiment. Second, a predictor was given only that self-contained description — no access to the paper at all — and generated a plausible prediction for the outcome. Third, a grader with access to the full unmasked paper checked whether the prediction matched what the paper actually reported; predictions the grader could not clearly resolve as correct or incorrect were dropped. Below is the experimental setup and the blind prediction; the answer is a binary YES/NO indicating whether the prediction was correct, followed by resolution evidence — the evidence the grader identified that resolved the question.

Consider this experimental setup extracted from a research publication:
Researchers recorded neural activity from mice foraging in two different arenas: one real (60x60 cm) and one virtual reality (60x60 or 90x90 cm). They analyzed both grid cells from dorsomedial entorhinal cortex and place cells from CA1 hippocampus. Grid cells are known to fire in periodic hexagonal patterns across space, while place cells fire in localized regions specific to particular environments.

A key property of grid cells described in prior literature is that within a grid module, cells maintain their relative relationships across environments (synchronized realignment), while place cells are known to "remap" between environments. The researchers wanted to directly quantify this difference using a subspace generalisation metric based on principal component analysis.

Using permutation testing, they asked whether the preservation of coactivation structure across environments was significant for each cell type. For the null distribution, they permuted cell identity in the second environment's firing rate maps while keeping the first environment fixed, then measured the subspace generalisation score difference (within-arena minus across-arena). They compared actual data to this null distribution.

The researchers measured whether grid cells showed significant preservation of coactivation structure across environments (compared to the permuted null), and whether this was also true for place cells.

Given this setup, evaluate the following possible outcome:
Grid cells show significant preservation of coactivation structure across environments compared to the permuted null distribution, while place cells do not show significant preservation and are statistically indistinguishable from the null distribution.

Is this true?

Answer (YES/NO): NO